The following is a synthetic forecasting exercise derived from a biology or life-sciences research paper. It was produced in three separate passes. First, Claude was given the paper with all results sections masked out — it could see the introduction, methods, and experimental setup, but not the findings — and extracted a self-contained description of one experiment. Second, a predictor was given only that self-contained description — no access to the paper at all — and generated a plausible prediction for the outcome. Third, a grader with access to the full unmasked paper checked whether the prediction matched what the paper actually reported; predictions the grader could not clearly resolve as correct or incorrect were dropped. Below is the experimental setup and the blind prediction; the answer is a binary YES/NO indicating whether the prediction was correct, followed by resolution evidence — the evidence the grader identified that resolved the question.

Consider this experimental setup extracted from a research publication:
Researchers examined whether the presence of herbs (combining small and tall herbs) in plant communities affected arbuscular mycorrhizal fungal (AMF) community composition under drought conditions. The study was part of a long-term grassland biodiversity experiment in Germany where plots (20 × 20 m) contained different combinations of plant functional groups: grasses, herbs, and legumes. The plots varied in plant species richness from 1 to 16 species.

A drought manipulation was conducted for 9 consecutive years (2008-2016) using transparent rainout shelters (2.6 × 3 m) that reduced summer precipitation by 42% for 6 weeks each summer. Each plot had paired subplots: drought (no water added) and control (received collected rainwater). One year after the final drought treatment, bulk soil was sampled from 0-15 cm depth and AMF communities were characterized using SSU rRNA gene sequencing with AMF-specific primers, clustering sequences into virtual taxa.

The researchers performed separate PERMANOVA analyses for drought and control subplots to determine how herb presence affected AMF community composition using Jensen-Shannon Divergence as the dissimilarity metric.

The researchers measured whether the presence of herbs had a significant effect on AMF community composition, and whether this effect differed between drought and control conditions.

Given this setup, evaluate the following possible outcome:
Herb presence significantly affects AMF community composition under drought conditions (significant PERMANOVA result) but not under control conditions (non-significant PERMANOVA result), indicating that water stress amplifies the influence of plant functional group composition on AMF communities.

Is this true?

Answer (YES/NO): NO